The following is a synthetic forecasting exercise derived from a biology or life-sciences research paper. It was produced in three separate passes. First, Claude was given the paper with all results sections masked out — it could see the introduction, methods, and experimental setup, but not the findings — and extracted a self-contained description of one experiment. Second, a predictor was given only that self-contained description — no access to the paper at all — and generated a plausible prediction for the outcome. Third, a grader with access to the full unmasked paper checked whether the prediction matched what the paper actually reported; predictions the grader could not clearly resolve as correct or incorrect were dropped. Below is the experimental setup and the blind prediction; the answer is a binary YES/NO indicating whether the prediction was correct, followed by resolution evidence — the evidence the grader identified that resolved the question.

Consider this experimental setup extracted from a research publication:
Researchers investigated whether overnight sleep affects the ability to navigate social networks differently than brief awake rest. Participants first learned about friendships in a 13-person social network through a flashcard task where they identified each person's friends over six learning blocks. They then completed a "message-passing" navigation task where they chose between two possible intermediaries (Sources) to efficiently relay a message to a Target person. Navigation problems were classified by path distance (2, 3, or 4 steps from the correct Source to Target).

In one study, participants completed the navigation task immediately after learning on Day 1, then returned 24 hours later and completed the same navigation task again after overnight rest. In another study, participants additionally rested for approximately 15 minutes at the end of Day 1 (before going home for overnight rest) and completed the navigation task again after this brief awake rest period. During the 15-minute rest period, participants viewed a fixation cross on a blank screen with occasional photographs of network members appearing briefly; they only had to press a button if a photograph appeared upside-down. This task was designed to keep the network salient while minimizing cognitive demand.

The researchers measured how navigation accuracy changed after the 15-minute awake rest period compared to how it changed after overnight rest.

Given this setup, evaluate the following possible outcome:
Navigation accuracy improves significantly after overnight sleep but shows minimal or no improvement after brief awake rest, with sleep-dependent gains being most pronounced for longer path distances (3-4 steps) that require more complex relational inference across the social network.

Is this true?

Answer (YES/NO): NO